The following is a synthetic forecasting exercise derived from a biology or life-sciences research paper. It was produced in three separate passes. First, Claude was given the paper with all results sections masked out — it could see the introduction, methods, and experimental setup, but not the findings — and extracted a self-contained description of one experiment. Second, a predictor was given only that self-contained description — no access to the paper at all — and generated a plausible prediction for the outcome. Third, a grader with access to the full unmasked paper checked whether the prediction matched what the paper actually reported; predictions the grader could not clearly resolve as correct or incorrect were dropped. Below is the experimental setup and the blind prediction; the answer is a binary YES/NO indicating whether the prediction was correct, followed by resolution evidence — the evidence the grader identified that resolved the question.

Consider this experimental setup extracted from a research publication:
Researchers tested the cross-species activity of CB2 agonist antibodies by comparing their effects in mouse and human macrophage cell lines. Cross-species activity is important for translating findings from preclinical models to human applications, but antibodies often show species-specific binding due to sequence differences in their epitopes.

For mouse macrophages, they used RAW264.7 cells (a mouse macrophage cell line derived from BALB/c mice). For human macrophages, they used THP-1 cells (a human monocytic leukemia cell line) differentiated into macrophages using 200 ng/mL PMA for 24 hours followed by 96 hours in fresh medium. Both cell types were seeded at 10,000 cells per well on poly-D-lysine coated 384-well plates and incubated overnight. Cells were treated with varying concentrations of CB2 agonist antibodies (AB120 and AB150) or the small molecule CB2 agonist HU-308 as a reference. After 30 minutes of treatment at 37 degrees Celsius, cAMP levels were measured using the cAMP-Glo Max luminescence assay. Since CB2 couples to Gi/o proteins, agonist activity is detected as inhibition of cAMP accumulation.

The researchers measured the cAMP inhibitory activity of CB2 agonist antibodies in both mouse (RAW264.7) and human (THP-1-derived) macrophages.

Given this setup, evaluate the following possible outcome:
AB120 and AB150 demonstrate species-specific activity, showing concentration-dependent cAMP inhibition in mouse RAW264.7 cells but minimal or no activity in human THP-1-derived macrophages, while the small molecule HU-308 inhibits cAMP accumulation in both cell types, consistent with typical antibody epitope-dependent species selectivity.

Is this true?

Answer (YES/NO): NO